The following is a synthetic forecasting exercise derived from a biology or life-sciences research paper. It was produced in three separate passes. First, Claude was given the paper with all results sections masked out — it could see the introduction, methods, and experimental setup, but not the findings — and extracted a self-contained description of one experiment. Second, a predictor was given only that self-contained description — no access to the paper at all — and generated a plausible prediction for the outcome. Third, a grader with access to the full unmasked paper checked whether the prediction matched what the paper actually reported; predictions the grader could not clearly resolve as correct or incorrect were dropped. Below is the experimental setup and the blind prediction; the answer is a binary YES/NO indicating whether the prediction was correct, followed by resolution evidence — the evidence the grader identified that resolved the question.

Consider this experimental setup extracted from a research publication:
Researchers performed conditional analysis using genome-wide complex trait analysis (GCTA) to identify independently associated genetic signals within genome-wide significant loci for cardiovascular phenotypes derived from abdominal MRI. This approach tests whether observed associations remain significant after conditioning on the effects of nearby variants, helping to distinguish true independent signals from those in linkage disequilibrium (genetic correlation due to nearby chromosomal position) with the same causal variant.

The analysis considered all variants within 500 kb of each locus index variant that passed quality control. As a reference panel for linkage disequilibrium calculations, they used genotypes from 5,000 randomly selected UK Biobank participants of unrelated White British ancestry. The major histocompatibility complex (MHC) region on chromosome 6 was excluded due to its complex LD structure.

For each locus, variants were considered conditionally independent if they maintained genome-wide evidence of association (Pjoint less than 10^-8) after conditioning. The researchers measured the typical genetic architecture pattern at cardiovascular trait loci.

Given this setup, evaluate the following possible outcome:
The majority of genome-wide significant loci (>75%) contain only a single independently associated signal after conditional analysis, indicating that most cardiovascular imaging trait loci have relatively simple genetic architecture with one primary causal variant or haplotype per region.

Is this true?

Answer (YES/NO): YES